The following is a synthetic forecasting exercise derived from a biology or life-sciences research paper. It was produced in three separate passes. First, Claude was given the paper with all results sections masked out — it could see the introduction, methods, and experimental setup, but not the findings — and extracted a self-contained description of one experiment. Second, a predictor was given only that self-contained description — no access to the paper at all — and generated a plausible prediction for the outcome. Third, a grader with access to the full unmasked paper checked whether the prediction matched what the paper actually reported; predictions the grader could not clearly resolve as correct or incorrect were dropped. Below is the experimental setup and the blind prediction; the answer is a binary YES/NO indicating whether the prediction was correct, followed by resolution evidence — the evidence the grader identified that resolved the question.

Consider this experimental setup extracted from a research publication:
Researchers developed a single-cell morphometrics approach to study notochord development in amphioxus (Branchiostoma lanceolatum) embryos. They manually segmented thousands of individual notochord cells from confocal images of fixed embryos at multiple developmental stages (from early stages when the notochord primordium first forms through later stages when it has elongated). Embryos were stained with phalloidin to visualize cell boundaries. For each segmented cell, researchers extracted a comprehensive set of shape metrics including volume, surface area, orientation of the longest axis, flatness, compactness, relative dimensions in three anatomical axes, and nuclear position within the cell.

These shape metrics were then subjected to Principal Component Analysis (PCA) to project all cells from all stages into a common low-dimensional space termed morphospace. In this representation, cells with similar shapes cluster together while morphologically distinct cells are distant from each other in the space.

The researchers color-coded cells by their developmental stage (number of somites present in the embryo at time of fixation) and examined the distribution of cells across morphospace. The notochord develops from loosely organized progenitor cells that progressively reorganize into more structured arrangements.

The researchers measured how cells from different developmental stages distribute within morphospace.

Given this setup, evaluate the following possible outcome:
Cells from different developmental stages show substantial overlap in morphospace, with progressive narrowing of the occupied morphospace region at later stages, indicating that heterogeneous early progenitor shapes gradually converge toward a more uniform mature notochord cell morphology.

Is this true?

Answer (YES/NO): NO